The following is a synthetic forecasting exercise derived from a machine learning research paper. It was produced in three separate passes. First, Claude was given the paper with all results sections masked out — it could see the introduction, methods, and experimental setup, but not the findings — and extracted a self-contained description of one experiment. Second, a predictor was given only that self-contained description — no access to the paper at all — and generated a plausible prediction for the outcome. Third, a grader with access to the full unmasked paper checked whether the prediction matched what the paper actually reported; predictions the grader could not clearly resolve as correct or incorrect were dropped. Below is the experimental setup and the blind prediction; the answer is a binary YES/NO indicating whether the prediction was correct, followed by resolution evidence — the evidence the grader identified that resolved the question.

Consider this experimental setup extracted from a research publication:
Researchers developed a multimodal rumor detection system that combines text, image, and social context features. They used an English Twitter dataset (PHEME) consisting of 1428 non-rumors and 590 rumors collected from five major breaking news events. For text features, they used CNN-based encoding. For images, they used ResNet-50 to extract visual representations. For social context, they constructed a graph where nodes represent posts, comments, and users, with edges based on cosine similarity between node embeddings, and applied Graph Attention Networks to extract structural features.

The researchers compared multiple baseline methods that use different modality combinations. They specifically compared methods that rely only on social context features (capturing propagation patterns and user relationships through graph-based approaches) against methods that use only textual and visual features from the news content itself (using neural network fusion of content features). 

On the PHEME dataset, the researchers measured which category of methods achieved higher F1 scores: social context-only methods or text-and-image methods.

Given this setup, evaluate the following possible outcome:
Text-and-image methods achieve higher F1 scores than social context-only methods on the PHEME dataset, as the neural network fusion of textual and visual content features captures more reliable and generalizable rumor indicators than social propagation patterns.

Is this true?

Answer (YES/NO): NO